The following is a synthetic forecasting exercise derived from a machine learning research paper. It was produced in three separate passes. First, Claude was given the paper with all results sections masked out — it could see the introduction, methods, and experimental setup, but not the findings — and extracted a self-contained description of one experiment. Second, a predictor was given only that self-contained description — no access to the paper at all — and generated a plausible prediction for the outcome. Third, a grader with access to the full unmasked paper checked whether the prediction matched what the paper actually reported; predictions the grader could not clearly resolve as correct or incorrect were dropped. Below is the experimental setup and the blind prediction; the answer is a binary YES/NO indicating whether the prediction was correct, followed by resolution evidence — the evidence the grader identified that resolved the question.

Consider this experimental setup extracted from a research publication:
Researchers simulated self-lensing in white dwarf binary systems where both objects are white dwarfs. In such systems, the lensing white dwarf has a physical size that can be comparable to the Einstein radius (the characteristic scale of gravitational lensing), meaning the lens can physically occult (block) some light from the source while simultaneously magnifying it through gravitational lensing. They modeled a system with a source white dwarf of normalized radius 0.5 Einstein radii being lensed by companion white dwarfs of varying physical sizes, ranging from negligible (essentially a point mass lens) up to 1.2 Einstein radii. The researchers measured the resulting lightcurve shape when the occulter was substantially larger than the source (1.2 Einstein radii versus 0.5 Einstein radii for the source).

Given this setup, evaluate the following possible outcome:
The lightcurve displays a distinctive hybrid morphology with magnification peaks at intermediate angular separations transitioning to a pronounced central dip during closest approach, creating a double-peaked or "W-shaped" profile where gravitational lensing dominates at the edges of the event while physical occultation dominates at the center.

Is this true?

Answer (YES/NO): NO